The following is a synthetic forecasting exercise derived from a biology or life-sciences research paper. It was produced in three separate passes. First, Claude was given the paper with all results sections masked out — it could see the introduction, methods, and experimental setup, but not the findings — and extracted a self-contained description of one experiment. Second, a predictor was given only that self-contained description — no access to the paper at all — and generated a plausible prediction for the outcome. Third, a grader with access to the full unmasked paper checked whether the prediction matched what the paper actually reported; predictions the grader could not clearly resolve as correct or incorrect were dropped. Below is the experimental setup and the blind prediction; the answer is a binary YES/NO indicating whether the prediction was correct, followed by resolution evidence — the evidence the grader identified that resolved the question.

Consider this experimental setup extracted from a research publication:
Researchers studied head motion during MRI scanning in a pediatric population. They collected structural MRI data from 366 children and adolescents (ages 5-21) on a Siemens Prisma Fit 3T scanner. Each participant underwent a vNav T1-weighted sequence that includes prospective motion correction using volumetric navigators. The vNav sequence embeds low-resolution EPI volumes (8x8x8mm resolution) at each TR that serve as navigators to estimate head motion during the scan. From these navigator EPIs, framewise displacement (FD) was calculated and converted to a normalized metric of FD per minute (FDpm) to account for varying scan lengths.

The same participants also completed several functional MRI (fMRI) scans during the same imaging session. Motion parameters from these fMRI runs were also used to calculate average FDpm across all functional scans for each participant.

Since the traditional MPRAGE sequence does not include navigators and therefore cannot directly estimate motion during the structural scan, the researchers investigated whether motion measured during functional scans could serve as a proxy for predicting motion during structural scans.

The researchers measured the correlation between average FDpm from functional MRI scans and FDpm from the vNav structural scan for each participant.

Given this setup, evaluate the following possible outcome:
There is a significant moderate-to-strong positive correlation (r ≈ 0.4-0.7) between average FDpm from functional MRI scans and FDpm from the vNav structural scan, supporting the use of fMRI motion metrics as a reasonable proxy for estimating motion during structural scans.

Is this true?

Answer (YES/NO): YES